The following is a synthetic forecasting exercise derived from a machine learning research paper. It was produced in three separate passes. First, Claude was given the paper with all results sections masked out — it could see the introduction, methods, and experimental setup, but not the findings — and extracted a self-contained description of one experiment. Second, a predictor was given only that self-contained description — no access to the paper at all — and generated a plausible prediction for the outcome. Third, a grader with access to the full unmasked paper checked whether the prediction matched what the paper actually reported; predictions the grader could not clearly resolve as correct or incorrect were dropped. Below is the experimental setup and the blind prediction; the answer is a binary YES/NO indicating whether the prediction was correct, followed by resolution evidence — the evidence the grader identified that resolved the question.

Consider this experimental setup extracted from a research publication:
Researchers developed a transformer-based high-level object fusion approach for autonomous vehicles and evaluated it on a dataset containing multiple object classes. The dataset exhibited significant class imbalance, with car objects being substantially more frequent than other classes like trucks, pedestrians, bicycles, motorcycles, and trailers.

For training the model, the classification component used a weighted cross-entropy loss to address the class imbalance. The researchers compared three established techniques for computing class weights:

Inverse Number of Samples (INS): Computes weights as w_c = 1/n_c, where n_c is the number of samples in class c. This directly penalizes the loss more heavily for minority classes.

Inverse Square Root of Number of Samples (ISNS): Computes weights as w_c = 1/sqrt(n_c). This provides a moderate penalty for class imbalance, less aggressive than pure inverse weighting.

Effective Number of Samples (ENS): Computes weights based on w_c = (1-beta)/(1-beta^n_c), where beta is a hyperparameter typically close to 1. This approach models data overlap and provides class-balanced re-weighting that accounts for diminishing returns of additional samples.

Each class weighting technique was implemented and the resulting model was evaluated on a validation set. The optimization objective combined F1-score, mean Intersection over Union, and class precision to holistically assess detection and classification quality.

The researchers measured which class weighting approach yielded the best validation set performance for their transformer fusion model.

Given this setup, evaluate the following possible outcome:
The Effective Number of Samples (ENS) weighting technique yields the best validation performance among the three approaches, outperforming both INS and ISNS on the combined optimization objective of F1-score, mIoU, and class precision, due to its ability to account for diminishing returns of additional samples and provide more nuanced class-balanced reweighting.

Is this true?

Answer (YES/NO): YES